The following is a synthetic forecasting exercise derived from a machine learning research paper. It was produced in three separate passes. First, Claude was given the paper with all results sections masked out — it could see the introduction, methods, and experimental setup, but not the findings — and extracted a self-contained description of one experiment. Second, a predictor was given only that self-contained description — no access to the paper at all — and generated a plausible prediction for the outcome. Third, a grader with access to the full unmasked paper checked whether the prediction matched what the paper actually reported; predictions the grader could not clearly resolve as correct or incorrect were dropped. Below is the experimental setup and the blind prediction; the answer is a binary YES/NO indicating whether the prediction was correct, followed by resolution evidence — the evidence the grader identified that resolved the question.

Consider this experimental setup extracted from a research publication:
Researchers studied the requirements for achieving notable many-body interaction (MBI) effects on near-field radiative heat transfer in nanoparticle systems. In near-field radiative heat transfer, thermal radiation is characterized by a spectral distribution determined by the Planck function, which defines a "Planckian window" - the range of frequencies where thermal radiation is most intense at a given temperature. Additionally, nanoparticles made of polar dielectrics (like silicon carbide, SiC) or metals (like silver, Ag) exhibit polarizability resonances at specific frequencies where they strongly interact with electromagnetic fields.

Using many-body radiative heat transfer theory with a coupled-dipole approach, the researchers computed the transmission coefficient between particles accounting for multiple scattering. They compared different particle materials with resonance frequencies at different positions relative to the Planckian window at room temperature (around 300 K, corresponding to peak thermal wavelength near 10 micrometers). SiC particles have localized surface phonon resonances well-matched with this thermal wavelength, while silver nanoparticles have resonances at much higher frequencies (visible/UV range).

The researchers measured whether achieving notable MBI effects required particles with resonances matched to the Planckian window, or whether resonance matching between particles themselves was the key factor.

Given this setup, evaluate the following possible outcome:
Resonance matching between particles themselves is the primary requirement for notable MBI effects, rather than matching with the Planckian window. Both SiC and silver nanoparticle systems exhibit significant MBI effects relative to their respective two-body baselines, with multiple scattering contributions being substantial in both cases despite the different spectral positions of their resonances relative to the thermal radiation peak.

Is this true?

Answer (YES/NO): YES